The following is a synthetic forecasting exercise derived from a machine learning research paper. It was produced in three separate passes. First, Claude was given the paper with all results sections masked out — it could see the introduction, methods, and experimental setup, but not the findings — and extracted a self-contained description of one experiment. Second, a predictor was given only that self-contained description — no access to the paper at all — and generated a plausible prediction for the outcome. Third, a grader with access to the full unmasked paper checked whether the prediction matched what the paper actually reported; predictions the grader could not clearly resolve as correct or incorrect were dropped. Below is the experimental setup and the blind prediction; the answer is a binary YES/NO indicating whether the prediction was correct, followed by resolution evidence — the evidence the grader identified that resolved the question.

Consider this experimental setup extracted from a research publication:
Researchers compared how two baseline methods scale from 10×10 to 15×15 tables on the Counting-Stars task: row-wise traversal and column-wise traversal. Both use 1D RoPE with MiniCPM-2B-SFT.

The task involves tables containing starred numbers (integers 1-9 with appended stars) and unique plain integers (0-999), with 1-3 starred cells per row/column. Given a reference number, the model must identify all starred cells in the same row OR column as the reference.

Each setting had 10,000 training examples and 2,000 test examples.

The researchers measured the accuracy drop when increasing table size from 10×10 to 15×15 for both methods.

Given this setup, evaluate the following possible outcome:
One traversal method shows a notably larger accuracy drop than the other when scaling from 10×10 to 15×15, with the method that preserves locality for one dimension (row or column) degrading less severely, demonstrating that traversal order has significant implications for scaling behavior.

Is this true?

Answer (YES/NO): YES